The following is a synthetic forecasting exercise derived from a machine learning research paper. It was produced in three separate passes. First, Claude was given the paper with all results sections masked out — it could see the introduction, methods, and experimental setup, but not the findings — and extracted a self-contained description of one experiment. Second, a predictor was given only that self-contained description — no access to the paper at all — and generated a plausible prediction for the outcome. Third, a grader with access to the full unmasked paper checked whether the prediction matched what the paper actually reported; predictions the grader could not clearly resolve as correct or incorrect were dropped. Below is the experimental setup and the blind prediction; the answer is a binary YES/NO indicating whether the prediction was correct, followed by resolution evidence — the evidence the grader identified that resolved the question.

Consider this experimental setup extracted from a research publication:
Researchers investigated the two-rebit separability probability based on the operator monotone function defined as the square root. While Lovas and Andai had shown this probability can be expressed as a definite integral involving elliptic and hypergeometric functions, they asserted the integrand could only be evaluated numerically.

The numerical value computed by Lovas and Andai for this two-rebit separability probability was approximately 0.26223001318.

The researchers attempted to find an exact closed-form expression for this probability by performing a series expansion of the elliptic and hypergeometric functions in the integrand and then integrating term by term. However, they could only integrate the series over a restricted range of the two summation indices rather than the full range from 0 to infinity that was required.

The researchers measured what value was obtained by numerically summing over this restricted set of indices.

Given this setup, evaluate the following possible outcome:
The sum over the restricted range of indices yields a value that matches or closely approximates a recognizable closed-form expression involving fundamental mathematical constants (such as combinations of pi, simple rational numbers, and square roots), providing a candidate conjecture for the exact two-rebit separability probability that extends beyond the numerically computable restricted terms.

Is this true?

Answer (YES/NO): NO